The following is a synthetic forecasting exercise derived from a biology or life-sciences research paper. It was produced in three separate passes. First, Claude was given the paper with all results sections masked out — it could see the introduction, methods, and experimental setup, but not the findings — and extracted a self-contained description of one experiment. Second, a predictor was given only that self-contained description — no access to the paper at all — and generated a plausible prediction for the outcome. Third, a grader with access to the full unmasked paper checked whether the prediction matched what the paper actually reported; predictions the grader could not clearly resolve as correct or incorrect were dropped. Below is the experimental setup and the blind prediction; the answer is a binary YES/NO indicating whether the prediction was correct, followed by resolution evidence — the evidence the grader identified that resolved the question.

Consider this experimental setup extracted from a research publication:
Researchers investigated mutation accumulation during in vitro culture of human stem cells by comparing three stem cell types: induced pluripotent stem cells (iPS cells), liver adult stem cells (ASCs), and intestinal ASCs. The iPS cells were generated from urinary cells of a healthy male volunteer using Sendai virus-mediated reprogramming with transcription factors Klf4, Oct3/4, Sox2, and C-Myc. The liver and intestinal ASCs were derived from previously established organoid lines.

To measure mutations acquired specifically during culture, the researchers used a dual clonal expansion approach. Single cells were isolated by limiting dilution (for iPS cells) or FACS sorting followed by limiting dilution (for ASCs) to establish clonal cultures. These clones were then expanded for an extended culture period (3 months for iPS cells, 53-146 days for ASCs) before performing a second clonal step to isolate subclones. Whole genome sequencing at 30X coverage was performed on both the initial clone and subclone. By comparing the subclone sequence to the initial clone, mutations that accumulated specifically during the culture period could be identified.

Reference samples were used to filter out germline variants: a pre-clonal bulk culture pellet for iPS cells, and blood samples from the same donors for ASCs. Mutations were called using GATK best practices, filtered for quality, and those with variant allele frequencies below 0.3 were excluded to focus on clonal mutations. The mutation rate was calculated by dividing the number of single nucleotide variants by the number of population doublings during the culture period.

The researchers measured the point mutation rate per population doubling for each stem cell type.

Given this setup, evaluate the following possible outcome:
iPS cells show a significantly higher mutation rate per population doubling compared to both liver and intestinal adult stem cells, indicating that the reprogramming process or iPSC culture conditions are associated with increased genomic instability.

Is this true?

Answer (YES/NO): NO